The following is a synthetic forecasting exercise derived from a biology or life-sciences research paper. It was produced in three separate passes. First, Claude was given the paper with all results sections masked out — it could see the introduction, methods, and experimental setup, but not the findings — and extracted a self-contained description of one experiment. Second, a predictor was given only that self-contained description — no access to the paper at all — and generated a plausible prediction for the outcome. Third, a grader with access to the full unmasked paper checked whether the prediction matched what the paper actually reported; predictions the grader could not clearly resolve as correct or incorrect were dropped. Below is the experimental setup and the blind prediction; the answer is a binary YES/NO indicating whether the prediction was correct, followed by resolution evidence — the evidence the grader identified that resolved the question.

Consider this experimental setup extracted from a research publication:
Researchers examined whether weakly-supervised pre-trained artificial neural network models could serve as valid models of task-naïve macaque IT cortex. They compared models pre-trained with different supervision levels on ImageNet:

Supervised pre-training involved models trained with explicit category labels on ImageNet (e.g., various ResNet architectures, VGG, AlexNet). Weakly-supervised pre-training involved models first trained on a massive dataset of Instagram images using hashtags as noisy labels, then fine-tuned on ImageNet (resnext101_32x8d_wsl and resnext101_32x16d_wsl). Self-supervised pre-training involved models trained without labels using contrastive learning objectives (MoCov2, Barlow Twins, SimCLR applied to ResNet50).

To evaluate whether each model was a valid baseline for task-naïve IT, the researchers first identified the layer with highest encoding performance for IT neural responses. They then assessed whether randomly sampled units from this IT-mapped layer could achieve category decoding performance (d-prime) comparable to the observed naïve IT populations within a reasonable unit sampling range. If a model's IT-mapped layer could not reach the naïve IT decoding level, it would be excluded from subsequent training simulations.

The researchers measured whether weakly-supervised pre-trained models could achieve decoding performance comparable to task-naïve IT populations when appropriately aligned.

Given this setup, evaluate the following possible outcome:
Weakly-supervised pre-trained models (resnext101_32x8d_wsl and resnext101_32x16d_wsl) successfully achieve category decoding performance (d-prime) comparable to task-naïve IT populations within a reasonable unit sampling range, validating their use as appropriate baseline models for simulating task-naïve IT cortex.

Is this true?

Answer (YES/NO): NO